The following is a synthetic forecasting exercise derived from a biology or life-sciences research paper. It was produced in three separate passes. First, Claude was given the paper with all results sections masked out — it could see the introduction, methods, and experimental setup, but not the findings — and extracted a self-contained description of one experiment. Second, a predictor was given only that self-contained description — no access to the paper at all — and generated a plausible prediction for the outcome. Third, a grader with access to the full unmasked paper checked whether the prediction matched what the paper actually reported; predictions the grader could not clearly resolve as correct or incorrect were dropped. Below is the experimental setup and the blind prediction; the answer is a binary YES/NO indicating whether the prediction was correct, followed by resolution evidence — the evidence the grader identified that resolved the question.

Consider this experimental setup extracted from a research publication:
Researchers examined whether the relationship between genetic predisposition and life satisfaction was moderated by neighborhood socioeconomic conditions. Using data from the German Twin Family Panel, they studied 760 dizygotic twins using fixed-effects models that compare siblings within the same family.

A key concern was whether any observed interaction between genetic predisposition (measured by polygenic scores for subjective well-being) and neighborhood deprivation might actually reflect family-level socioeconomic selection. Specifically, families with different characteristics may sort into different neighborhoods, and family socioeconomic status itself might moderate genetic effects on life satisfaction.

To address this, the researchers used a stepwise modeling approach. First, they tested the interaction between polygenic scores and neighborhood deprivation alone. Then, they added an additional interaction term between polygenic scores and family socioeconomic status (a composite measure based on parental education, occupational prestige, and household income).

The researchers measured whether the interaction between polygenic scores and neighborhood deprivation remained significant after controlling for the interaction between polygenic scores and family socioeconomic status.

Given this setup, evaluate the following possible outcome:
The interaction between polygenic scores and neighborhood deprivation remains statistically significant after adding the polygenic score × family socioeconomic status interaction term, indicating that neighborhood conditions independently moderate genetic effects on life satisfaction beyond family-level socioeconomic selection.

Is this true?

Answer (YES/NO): YES